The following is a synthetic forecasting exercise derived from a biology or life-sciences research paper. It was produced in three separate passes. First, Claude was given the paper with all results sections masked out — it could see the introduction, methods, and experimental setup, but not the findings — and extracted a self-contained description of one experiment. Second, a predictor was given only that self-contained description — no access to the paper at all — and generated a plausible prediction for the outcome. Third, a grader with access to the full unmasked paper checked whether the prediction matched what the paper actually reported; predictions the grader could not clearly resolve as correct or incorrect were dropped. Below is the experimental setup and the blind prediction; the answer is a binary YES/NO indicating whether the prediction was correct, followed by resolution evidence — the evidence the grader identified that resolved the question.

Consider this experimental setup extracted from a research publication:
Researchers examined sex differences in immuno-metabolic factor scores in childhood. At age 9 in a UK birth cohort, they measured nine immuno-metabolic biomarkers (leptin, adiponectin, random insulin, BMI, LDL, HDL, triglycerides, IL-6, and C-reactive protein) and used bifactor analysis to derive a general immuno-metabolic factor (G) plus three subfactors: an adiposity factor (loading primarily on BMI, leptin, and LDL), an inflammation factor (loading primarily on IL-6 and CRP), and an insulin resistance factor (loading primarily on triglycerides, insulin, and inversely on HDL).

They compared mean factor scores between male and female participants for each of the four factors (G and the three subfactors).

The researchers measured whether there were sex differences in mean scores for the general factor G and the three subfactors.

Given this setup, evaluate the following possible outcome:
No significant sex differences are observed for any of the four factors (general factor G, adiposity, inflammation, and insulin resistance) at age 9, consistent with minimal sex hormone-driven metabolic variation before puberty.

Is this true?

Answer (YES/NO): NO